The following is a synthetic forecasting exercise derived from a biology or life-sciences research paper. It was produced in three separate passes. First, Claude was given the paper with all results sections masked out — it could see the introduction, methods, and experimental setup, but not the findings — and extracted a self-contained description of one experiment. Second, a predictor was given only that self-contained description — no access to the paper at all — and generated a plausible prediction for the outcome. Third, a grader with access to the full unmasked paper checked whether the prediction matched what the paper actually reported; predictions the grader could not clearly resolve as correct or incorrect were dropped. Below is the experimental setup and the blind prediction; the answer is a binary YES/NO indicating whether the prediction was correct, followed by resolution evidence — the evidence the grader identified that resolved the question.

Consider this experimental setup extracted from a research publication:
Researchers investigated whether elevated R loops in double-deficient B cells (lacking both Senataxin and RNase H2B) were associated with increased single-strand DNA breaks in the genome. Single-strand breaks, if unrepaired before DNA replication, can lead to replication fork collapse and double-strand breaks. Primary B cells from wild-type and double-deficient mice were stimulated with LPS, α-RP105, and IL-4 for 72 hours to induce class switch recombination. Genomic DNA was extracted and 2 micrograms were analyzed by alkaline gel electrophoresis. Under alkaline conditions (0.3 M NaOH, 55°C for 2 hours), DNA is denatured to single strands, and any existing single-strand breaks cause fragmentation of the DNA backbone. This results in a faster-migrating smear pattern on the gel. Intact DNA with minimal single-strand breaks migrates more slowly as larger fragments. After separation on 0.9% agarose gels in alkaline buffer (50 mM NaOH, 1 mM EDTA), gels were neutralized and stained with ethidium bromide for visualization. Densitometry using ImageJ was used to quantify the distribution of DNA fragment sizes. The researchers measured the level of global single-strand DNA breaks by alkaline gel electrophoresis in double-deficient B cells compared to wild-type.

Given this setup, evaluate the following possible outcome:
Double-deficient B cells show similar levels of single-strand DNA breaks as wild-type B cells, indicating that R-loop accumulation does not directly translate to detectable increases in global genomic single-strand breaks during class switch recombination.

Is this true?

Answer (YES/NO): NO